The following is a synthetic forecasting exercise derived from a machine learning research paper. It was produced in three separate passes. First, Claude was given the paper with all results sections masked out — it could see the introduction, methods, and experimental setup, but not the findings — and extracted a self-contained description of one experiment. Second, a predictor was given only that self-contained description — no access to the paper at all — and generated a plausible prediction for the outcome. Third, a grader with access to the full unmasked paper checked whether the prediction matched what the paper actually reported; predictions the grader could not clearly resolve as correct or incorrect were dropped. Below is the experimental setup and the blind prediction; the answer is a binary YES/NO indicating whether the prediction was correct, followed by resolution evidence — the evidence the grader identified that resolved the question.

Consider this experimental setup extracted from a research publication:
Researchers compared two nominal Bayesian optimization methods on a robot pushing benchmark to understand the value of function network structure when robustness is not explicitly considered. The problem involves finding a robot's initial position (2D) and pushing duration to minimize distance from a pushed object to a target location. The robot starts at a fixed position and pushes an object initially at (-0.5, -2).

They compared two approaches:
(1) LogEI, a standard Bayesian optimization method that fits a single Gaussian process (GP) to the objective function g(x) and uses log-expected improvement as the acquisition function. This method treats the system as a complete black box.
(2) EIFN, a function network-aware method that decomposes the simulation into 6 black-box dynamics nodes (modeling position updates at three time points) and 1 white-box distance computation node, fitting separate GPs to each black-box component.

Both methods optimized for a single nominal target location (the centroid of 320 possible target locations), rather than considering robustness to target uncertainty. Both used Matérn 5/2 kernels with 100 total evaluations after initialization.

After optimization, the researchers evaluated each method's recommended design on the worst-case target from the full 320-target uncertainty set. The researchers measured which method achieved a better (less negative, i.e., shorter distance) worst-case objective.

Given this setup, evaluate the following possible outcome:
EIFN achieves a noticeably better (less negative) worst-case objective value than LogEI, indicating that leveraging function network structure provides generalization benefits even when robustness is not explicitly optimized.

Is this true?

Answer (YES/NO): NO